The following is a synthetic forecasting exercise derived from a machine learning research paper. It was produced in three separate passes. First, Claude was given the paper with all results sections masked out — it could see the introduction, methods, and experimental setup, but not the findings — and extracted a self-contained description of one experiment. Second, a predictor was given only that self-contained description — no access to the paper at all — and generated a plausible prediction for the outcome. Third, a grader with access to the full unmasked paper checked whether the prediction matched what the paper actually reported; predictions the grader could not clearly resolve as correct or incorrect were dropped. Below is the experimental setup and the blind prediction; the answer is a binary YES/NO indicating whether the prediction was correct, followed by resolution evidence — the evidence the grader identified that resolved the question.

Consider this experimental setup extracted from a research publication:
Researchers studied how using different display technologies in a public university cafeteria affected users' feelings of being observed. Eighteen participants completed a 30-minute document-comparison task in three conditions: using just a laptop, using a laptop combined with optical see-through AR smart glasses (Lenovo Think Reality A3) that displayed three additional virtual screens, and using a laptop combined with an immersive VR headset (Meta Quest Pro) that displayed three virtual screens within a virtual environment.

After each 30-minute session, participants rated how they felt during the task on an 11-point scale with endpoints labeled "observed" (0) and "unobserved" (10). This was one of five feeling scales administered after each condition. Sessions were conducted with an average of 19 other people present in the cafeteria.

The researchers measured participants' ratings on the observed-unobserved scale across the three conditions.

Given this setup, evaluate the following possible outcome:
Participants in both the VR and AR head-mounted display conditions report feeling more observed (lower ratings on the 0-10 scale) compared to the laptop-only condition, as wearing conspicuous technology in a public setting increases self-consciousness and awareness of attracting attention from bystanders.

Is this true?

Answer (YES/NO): NO